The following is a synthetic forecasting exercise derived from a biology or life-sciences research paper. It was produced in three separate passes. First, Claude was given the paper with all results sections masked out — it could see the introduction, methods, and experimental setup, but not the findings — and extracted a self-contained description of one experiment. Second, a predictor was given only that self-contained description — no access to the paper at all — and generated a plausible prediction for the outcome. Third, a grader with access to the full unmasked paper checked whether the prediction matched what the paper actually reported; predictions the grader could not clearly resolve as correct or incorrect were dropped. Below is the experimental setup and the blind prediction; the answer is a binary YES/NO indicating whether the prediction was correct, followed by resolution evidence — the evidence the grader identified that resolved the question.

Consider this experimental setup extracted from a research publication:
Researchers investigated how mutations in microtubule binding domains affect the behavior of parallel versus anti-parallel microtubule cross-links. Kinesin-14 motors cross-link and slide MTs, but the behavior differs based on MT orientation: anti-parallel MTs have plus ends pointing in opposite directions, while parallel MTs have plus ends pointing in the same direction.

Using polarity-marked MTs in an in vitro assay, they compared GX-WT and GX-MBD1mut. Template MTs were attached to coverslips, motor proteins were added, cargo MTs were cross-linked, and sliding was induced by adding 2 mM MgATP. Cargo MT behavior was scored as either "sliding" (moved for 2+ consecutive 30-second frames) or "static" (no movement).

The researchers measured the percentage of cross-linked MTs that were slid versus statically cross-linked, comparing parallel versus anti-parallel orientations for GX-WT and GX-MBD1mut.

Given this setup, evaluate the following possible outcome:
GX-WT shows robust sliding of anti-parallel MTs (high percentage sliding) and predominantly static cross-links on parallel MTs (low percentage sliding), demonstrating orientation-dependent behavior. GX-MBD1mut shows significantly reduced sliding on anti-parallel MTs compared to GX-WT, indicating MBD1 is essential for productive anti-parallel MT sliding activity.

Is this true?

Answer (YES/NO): NO